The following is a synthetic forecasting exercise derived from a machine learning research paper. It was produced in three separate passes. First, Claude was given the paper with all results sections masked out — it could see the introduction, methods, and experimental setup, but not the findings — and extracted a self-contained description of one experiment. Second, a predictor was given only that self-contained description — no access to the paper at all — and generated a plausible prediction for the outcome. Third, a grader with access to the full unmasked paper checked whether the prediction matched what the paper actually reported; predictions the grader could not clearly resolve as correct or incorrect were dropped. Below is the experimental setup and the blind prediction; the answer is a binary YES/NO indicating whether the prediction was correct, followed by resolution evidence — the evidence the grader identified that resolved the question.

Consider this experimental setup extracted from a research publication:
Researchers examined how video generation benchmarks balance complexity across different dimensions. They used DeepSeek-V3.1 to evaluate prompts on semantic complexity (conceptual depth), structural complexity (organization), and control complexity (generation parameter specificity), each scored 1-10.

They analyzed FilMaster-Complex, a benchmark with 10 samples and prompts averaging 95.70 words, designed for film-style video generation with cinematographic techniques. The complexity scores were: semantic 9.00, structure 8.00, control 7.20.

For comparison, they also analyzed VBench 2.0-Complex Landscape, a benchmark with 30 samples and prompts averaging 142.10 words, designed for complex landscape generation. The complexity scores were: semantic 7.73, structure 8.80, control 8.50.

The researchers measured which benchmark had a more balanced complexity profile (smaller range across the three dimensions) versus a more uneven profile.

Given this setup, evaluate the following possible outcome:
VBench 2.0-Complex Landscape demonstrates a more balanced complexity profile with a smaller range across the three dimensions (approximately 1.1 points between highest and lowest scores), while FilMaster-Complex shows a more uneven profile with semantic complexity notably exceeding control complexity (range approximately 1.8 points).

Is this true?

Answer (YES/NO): YES